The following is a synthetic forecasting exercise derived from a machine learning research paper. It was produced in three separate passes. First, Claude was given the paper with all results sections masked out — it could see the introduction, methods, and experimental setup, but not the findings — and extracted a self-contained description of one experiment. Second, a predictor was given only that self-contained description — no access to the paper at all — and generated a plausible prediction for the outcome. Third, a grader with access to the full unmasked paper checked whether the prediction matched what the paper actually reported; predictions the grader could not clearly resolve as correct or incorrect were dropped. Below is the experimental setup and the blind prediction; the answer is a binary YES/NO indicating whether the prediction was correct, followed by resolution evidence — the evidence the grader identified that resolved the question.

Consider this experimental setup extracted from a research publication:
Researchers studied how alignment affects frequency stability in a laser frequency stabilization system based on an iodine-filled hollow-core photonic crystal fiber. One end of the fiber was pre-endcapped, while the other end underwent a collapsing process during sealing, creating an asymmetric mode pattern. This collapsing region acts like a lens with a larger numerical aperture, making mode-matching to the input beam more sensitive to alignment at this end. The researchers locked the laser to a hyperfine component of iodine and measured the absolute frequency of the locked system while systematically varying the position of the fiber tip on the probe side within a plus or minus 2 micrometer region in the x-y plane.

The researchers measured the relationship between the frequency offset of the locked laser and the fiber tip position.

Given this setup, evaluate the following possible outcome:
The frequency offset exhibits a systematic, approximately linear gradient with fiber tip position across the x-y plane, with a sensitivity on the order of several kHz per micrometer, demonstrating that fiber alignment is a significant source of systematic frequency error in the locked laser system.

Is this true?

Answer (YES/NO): NO